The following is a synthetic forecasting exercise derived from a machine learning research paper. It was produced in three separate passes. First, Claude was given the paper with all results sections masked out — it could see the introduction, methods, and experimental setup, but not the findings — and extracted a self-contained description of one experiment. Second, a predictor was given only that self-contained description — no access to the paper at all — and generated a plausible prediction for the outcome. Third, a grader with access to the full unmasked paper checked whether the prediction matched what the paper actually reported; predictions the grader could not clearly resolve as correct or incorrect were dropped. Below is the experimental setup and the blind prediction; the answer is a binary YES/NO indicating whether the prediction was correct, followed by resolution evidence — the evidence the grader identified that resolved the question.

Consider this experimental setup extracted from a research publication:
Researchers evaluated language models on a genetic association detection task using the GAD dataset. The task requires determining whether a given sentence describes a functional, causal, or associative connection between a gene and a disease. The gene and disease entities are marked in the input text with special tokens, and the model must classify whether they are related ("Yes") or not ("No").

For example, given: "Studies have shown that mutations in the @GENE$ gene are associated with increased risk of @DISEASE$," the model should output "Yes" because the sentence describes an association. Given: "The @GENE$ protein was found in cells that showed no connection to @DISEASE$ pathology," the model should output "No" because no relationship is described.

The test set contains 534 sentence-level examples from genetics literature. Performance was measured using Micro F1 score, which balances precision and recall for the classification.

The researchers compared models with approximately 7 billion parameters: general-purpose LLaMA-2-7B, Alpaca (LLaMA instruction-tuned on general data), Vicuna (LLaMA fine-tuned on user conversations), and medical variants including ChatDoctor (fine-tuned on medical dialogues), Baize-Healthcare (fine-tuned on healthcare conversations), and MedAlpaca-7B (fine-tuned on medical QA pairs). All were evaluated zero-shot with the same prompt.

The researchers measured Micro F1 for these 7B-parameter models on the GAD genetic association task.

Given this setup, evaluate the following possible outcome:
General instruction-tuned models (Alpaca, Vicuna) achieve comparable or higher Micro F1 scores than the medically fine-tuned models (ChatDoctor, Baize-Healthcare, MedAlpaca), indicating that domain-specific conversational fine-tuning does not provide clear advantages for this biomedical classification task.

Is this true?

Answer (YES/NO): NO